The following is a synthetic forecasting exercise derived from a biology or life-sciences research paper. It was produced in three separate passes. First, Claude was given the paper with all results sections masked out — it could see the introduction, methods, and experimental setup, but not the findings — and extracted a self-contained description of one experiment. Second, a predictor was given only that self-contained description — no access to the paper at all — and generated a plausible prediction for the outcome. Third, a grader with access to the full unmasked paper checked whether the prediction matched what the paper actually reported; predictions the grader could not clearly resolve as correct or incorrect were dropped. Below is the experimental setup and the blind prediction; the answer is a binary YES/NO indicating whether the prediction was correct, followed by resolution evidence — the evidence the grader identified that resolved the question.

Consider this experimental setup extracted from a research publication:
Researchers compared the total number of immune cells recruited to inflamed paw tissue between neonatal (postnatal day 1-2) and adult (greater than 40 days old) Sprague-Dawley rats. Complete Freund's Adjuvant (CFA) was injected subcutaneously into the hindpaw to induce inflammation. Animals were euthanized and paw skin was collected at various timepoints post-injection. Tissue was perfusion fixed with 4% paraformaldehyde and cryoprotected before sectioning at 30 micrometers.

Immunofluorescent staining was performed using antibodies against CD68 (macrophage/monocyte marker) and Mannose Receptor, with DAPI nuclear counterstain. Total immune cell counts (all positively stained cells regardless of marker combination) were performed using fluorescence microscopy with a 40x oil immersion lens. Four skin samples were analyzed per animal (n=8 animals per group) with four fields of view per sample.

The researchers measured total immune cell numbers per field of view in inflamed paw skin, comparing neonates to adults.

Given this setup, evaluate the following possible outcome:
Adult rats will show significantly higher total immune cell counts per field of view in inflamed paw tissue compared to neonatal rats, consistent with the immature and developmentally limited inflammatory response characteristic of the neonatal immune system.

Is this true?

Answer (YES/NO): NO